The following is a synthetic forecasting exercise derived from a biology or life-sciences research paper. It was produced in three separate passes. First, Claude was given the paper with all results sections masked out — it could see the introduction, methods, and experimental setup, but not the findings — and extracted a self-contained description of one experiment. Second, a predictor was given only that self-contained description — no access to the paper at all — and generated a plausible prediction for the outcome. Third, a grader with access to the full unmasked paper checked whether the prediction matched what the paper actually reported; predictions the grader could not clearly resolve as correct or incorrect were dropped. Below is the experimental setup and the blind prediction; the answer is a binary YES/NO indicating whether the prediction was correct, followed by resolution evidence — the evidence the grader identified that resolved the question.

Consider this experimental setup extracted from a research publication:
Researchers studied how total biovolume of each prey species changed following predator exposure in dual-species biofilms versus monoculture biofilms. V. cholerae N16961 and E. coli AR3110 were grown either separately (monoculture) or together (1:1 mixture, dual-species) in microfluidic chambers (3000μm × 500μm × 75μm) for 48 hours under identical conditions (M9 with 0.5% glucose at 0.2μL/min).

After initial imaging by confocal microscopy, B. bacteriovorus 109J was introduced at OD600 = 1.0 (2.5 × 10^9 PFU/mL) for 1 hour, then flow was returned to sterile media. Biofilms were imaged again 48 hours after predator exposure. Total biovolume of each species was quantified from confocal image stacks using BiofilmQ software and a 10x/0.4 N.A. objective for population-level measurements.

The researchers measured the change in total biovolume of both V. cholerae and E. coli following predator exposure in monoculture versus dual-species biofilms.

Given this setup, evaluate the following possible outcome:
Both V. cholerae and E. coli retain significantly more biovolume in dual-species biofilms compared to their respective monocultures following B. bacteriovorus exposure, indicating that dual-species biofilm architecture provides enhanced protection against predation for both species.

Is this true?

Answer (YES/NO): NO